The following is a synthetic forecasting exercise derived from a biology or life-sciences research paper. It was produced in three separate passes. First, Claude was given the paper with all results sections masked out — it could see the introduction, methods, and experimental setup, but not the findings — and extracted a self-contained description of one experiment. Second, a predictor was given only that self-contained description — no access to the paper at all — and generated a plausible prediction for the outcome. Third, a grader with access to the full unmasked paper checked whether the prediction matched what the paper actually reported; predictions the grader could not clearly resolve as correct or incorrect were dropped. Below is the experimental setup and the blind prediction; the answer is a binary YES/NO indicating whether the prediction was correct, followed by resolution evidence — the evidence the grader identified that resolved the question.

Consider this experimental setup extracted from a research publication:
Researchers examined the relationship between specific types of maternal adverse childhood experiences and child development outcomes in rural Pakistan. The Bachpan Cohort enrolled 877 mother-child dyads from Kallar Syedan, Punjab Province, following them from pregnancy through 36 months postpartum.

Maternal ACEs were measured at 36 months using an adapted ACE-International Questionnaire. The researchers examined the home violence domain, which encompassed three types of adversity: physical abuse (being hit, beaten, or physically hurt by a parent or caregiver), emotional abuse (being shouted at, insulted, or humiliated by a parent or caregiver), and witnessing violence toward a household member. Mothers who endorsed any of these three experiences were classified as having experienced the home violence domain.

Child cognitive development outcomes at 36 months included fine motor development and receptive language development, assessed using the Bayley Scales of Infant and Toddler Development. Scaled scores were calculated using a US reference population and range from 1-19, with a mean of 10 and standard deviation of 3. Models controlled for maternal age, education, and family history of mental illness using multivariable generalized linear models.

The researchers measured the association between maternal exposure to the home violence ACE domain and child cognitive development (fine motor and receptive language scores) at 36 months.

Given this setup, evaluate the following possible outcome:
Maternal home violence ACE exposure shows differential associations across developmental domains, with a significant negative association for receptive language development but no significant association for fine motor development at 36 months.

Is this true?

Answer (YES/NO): NO